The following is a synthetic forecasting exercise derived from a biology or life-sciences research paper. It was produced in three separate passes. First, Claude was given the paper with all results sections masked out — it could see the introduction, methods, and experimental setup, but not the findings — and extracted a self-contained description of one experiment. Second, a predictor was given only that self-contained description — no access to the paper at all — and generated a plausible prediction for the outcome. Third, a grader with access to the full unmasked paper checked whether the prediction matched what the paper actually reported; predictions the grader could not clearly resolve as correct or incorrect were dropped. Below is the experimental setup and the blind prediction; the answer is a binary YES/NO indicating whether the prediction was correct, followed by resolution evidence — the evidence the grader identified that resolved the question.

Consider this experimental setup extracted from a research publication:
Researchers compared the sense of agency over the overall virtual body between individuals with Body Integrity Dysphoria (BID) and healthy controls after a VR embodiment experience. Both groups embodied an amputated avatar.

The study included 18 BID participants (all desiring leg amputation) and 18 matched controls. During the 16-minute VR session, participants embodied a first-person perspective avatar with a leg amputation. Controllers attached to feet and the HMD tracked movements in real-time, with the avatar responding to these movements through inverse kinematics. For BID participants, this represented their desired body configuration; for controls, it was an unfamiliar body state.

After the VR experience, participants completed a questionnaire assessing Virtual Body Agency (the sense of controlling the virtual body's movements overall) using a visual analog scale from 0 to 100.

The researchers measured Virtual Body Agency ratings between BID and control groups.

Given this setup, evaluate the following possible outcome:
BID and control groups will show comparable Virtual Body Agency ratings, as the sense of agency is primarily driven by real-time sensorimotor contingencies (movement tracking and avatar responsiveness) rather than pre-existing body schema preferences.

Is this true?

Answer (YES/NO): YES